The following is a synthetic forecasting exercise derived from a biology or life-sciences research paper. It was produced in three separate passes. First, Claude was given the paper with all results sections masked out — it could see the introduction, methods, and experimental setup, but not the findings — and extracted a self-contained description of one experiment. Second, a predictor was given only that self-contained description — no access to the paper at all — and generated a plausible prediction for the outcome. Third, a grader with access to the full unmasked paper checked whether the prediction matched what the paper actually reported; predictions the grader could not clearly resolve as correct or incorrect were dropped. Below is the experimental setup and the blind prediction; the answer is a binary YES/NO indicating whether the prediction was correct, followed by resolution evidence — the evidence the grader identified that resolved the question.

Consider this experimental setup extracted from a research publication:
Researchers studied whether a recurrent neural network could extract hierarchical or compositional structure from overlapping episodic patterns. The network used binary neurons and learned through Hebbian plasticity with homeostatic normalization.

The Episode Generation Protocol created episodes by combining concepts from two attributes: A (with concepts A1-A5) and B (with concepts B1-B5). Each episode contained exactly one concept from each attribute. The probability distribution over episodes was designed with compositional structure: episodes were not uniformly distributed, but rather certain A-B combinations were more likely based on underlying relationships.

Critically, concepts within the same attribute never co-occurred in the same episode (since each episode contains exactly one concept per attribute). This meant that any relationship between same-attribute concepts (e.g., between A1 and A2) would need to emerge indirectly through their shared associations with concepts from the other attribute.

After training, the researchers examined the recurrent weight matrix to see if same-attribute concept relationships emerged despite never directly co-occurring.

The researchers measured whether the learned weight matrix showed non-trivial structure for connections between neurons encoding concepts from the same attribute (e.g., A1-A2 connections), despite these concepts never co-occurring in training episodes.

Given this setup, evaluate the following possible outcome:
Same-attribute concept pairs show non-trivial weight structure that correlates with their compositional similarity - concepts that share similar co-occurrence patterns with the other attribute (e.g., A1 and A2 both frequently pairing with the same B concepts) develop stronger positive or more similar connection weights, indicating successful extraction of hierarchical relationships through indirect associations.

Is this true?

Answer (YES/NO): NO